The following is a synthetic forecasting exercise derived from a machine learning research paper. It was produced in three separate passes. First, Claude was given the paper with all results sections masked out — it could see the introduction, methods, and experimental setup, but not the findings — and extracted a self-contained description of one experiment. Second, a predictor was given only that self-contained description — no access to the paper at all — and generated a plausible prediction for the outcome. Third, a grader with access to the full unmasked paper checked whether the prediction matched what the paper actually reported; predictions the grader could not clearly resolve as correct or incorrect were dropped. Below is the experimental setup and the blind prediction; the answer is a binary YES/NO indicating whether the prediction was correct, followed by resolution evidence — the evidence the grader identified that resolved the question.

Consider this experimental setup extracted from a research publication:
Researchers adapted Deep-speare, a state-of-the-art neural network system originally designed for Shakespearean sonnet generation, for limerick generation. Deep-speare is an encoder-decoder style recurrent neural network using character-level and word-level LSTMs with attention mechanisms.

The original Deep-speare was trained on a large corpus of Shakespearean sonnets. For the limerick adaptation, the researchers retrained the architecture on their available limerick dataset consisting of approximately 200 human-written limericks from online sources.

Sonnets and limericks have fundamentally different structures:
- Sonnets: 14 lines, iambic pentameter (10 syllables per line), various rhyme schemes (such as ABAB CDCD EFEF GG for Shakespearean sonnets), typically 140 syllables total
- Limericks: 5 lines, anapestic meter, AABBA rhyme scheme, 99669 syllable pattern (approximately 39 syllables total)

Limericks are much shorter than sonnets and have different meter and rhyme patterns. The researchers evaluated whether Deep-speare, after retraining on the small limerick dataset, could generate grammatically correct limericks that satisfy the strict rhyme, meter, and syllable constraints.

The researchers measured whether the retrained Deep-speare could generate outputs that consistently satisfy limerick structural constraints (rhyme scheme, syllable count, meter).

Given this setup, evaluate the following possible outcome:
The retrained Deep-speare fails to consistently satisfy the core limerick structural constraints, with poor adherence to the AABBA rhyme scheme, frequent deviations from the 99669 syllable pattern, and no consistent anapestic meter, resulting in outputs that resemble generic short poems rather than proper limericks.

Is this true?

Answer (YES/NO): NO